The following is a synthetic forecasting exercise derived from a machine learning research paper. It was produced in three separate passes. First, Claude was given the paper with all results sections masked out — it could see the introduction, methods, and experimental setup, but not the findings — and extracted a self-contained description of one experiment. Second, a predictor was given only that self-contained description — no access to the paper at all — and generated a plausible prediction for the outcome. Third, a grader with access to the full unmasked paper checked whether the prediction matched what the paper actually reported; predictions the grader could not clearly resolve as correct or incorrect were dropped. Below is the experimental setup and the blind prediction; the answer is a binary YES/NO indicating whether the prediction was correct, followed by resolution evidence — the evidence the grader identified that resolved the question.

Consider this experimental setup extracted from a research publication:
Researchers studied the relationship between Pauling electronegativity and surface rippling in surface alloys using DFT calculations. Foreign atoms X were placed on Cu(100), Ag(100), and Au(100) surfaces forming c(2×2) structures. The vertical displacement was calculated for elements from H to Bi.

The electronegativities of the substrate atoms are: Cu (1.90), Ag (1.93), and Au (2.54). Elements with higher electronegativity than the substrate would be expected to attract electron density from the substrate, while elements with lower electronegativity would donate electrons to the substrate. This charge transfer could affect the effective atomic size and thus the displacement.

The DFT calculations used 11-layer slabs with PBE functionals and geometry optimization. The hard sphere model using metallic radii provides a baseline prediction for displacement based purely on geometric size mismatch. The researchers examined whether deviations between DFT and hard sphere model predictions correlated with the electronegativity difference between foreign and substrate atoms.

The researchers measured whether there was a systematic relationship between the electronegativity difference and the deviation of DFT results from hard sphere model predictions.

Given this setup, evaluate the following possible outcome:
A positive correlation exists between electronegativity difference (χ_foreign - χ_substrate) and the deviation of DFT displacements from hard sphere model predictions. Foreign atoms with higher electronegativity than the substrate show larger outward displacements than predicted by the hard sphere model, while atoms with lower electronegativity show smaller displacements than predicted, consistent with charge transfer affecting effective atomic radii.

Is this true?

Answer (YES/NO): NO